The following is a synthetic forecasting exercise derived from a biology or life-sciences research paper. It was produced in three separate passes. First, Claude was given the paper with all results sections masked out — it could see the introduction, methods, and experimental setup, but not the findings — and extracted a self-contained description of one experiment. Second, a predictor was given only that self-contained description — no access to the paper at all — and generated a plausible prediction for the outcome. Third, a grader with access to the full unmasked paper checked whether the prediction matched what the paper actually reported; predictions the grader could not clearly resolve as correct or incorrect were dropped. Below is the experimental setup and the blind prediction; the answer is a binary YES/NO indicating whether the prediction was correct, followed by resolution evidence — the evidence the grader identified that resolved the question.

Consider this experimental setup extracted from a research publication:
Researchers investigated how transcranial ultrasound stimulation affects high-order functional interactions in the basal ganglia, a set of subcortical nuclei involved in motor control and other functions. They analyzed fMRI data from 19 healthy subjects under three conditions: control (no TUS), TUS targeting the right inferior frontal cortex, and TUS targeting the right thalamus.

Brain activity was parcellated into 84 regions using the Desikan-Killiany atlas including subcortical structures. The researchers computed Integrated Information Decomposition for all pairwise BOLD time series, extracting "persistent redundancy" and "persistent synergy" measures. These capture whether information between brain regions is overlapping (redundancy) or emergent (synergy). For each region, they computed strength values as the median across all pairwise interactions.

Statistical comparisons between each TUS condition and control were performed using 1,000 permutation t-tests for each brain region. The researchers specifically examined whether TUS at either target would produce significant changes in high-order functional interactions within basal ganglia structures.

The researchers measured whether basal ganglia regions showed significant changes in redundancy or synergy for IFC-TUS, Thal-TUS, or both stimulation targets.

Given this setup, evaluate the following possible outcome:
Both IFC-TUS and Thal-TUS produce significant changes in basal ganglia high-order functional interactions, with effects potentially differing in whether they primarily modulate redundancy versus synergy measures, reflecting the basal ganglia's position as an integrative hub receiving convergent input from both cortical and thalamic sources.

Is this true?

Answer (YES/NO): YES